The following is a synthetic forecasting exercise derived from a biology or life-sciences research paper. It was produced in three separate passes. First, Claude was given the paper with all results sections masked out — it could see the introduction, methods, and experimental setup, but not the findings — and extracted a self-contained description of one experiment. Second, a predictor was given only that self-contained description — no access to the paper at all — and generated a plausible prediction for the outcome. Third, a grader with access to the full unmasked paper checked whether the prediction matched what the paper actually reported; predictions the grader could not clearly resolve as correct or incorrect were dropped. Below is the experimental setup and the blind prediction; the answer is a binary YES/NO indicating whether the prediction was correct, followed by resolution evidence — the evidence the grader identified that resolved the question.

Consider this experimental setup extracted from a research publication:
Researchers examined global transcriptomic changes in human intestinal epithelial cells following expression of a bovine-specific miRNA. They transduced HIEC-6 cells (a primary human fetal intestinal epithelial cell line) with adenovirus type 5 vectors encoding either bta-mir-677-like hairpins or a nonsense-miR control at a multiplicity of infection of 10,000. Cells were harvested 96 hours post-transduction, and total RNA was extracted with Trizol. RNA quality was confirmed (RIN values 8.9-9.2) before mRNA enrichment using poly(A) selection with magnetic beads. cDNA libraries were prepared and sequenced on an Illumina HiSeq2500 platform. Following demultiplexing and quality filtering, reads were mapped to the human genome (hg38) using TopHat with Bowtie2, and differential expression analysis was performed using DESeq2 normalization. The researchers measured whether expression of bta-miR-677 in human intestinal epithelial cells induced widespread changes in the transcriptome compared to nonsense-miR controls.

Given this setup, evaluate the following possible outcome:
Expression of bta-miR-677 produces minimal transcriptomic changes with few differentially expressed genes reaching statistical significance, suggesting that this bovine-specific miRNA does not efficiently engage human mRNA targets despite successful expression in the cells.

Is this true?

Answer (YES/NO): NO